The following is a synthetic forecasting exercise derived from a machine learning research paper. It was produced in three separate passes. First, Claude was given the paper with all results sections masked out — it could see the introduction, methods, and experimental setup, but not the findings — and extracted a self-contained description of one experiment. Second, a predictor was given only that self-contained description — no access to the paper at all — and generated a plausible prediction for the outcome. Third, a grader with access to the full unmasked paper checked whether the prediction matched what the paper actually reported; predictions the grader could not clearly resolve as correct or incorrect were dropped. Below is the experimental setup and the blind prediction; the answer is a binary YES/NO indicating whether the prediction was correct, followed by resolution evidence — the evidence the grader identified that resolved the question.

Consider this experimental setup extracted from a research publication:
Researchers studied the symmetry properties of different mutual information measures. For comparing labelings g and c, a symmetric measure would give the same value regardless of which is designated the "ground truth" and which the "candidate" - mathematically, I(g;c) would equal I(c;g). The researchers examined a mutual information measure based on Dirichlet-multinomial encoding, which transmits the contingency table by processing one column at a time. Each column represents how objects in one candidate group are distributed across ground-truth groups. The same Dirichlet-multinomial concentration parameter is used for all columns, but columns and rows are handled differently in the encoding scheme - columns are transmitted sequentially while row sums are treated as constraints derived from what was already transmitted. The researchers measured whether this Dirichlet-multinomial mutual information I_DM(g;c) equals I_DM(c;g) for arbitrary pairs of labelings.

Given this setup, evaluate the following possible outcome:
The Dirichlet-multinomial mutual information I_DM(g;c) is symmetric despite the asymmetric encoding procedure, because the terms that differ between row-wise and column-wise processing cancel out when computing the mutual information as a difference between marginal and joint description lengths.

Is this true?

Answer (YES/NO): NO